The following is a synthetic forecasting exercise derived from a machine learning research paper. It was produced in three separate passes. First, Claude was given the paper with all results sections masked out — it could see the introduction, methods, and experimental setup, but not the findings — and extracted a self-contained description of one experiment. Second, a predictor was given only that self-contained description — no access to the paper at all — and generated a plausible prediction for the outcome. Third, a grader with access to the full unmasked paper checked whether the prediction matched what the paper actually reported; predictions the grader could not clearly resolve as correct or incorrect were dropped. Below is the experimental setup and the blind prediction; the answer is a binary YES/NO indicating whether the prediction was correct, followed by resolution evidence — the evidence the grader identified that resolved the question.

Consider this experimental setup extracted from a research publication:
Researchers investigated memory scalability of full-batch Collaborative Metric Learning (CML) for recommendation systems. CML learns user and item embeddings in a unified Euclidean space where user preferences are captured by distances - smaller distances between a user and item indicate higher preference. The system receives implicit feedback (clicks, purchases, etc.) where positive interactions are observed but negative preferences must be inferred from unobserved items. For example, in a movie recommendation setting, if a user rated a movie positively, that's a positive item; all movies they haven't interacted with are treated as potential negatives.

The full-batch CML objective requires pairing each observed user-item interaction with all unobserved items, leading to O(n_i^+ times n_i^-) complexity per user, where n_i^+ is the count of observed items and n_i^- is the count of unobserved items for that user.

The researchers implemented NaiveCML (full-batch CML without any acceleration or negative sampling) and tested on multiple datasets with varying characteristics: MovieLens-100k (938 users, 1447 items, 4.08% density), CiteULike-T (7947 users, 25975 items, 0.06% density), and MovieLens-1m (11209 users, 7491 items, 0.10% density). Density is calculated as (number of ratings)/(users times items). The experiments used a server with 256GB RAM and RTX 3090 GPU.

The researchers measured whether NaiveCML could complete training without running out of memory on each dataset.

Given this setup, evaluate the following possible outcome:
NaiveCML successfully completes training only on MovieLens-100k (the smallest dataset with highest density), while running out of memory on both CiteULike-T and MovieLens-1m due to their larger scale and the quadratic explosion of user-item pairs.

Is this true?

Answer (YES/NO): YES